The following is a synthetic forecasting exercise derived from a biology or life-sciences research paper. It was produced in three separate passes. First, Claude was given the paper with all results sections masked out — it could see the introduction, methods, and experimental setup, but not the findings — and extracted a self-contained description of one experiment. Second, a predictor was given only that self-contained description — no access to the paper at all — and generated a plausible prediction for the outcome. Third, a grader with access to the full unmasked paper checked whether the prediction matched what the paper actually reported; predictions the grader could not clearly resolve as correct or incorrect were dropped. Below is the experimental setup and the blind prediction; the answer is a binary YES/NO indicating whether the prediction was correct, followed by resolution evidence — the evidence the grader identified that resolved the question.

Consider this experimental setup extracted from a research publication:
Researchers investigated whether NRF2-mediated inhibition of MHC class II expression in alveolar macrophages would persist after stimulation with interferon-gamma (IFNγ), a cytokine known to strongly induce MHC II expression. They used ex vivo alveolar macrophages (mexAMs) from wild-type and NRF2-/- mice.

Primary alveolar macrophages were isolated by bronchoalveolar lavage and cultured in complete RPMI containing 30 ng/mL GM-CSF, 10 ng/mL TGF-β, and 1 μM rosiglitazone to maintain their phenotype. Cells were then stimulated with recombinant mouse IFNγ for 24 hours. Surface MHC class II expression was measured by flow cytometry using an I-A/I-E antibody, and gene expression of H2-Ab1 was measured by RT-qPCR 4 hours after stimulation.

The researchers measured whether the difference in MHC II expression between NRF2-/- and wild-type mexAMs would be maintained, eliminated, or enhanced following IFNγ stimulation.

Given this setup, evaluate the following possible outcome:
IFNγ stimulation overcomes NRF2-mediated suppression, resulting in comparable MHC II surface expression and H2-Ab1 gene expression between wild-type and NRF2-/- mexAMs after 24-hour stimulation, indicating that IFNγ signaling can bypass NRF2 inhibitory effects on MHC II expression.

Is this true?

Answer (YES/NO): NO